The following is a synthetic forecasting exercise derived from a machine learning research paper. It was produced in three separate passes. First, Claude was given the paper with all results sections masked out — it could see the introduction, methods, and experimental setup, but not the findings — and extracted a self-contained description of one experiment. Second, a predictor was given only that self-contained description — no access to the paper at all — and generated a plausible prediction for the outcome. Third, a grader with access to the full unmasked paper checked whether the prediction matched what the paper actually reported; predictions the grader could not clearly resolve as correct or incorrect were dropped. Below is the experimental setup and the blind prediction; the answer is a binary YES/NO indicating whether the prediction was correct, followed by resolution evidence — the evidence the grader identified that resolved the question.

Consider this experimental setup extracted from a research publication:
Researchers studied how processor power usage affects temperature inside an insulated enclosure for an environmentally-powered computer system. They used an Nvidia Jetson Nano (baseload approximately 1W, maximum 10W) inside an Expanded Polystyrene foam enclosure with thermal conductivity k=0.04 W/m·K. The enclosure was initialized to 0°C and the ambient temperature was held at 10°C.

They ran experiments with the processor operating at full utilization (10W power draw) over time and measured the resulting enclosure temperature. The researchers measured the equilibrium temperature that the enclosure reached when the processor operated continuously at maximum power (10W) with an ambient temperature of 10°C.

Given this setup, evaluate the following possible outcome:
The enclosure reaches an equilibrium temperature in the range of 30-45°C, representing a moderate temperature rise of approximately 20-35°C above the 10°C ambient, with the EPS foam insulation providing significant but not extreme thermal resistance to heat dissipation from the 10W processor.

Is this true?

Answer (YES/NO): NO